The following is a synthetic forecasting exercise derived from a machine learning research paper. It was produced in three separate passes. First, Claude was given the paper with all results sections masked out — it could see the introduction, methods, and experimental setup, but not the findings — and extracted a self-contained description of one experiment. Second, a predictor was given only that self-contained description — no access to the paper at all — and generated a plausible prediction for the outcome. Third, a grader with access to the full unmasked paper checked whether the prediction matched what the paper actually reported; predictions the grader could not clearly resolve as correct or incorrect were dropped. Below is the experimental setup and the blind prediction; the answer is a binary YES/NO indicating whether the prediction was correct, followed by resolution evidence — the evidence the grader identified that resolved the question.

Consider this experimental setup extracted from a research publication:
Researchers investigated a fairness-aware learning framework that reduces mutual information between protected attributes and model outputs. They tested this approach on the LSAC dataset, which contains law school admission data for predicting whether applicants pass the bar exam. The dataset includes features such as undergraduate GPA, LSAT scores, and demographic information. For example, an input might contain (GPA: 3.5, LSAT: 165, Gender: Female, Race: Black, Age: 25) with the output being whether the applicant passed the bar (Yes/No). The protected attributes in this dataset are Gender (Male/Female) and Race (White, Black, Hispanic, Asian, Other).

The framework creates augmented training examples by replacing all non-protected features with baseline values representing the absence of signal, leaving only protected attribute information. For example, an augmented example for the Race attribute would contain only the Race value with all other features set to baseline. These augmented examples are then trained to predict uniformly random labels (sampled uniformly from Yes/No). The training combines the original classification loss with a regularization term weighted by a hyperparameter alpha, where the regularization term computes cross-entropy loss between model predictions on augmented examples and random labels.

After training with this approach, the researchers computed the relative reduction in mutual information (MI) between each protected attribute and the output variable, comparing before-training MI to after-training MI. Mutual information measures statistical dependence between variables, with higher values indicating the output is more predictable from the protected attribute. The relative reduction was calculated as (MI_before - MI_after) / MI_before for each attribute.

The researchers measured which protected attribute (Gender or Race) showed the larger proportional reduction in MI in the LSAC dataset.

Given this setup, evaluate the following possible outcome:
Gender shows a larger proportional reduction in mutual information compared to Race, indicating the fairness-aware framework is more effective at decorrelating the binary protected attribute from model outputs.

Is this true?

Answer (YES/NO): NO